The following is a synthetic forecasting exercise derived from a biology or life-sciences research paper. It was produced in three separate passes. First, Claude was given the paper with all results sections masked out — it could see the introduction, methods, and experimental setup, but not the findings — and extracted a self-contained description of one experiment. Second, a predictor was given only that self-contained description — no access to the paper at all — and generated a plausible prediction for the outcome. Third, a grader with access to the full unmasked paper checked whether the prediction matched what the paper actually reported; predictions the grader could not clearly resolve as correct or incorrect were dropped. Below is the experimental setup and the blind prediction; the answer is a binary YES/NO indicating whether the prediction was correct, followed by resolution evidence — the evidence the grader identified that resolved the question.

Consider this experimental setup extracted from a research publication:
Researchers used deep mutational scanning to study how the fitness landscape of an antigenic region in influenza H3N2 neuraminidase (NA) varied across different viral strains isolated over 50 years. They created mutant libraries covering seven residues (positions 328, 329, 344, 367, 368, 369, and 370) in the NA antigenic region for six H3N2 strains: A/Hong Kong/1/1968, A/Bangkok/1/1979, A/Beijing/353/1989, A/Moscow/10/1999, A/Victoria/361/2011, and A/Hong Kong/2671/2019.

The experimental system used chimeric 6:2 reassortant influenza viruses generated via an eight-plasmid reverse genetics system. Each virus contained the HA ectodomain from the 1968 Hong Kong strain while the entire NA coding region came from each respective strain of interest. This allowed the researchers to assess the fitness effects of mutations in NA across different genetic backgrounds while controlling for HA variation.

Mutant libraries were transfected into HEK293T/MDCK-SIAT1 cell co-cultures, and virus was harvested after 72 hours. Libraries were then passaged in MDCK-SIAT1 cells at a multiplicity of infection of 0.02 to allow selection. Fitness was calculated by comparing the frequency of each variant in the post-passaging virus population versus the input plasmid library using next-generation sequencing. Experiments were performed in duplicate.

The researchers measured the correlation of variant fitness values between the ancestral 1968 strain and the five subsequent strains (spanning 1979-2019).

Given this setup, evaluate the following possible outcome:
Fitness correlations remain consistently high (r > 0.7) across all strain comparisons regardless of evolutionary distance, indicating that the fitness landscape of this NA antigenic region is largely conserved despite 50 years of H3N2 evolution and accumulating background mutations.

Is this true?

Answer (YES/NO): NO